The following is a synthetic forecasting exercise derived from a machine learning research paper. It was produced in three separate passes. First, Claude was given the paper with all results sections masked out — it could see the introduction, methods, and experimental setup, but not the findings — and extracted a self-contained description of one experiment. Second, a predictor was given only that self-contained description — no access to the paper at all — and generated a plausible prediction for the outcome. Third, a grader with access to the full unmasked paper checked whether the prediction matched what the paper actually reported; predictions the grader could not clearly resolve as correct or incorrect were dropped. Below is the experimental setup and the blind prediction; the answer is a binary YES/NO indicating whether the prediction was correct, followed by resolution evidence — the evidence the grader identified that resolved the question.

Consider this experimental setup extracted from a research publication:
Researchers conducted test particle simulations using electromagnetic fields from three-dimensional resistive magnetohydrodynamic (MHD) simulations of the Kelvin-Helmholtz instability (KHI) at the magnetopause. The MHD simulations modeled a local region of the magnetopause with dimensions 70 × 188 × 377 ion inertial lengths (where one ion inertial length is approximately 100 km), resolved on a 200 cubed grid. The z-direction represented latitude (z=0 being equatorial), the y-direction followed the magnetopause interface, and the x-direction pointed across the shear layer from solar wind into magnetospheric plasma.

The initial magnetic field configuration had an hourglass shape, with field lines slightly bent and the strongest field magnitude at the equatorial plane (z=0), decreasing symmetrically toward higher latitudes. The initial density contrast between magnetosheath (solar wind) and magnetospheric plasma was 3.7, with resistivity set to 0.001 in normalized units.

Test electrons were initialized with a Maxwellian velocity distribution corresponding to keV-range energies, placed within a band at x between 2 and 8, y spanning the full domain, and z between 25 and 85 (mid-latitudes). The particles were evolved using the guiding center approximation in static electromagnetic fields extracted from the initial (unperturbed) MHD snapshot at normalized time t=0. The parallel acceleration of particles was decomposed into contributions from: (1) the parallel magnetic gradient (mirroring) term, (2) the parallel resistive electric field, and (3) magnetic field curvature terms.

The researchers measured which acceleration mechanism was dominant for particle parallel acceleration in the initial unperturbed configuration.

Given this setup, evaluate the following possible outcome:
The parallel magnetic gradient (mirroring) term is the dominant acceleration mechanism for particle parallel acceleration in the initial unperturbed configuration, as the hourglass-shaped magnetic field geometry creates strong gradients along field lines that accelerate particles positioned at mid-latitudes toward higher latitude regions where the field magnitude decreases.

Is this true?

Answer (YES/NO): YES